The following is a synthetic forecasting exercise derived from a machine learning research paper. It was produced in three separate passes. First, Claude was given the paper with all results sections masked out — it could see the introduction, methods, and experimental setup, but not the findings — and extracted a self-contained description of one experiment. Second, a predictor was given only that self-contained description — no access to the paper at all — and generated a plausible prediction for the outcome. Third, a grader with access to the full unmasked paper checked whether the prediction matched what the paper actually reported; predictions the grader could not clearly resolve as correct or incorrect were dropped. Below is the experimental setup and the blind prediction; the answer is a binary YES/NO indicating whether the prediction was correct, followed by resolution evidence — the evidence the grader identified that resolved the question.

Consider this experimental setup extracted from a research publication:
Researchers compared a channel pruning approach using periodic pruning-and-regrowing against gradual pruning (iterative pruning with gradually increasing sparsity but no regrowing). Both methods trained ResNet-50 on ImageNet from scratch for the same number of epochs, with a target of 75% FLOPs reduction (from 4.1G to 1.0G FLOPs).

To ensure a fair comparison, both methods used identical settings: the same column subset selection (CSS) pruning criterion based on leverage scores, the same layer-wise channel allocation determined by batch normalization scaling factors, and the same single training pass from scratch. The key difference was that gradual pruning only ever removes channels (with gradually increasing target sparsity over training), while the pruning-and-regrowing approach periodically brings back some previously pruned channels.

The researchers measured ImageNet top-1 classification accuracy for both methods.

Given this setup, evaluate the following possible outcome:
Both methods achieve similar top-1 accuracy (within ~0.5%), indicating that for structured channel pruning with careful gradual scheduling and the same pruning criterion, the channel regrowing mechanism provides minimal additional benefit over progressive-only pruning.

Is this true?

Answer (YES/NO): NO